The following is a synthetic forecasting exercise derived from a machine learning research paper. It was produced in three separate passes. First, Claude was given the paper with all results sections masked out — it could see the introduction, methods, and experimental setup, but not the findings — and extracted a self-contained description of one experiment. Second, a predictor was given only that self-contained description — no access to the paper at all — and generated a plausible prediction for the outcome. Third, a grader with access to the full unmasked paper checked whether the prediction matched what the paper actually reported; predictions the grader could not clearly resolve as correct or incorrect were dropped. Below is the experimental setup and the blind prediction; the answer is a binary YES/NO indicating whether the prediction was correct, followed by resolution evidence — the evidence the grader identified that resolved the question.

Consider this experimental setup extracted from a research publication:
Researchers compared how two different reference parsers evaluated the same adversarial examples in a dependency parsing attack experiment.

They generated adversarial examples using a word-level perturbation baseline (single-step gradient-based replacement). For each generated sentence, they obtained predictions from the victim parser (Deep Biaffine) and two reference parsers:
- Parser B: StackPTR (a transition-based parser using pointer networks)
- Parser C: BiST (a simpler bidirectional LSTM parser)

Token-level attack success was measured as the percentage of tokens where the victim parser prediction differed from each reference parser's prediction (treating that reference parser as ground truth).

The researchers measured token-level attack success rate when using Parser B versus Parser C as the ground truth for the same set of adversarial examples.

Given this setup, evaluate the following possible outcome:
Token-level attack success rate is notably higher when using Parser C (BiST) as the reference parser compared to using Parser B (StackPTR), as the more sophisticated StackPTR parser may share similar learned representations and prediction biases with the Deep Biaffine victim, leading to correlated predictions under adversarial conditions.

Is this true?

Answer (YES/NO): YES